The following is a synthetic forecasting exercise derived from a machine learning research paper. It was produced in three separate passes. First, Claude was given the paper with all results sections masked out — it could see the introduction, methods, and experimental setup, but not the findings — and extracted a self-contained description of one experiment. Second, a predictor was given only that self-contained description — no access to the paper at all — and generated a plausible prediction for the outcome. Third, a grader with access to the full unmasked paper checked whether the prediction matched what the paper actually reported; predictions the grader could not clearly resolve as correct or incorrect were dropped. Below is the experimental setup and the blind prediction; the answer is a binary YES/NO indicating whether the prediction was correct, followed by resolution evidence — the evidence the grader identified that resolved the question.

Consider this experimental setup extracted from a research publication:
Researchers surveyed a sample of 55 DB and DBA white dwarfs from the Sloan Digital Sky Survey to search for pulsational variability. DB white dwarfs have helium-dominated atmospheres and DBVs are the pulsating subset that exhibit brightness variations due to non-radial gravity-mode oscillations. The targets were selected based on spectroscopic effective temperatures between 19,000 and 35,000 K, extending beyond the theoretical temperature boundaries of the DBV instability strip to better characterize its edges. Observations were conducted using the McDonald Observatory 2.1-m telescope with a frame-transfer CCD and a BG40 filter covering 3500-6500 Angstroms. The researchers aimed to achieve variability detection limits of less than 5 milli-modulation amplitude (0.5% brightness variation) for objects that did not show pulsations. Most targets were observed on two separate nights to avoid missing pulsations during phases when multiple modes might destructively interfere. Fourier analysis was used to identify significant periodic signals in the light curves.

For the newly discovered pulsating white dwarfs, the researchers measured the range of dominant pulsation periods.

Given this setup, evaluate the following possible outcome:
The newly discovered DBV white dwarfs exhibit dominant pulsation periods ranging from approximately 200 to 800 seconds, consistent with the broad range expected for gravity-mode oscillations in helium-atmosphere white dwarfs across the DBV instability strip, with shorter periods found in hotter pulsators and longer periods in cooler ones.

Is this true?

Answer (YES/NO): NO